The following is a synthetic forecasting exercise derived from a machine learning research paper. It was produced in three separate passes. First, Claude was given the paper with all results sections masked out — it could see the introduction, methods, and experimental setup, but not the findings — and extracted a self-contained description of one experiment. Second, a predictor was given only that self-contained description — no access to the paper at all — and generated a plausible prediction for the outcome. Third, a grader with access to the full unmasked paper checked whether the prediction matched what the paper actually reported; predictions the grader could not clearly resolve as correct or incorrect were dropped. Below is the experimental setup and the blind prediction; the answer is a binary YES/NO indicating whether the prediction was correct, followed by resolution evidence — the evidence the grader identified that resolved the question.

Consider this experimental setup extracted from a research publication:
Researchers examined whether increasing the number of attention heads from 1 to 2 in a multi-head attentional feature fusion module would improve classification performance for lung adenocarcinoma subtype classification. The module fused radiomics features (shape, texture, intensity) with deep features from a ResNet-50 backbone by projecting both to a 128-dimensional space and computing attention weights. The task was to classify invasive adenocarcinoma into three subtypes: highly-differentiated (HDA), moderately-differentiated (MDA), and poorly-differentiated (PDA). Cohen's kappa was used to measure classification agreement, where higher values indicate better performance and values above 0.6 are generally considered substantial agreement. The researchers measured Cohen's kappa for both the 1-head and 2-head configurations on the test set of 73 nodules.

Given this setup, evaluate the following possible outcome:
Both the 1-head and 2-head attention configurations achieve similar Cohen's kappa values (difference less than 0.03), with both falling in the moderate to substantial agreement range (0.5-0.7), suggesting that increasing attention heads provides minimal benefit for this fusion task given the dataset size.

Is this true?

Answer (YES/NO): NO